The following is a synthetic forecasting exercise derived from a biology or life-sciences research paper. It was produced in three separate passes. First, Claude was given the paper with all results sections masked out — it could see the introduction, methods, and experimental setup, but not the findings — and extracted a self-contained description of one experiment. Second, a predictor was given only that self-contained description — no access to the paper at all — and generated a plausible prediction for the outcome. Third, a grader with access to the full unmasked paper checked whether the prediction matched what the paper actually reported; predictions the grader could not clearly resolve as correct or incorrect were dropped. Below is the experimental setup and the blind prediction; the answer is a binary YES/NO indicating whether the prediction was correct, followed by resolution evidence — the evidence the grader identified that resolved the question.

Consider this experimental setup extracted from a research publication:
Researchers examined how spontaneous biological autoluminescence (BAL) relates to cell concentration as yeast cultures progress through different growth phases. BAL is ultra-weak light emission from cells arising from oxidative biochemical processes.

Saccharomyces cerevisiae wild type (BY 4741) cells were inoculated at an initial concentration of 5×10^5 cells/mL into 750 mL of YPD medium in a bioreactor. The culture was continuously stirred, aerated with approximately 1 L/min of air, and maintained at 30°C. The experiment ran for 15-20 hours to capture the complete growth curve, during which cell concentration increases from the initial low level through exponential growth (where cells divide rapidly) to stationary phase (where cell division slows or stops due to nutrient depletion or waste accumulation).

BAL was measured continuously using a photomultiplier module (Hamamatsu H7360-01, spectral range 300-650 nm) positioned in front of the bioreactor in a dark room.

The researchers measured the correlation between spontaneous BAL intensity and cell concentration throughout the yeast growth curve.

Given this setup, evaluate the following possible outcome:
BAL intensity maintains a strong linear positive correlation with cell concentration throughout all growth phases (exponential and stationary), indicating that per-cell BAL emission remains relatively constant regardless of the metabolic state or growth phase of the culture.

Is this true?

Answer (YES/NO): NO